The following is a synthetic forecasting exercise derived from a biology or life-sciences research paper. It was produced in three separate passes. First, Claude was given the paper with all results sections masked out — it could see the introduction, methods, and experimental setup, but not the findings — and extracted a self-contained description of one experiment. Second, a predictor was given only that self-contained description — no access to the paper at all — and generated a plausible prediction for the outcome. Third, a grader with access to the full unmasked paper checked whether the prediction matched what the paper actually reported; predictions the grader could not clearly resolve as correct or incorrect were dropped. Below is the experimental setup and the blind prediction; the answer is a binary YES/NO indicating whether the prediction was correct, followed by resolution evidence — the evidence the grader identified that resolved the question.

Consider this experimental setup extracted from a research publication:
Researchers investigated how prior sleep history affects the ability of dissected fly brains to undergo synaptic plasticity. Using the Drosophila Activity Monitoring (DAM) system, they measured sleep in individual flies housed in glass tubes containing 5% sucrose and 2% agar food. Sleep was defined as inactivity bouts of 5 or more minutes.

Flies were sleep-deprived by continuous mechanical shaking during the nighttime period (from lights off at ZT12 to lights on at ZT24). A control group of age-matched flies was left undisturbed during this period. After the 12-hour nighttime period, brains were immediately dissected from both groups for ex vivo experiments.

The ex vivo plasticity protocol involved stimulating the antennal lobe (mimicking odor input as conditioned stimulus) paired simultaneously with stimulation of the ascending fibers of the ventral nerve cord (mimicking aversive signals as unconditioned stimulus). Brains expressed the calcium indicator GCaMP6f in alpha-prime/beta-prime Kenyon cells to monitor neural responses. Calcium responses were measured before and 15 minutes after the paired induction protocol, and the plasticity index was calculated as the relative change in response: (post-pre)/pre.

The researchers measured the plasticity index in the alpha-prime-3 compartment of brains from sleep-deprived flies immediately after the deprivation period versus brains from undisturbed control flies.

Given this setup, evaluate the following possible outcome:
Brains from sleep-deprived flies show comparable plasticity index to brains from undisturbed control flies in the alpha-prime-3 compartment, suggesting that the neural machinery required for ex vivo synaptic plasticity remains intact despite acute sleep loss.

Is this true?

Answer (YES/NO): NO